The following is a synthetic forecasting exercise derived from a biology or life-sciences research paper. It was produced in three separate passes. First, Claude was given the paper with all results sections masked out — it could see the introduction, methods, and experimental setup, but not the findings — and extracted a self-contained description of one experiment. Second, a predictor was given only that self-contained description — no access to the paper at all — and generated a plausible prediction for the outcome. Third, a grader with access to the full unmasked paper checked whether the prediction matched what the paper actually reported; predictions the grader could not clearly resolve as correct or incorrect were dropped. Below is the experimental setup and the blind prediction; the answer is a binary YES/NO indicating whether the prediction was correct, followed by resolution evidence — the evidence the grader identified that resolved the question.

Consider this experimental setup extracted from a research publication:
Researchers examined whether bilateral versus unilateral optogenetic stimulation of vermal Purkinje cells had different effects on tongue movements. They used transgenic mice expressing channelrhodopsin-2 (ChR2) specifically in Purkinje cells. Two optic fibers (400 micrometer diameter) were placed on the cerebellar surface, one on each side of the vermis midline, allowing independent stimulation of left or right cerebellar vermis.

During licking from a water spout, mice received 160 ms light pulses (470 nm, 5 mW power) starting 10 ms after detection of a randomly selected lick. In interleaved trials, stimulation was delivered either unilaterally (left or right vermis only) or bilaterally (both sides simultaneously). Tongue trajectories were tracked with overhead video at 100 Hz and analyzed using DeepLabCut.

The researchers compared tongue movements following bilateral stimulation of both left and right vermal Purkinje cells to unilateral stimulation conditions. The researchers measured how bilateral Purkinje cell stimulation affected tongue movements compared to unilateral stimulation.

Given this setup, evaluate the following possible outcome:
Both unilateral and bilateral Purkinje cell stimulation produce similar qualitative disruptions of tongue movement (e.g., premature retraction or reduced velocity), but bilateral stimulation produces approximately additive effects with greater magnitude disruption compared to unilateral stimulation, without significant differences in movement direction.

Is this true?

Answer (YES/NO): NO